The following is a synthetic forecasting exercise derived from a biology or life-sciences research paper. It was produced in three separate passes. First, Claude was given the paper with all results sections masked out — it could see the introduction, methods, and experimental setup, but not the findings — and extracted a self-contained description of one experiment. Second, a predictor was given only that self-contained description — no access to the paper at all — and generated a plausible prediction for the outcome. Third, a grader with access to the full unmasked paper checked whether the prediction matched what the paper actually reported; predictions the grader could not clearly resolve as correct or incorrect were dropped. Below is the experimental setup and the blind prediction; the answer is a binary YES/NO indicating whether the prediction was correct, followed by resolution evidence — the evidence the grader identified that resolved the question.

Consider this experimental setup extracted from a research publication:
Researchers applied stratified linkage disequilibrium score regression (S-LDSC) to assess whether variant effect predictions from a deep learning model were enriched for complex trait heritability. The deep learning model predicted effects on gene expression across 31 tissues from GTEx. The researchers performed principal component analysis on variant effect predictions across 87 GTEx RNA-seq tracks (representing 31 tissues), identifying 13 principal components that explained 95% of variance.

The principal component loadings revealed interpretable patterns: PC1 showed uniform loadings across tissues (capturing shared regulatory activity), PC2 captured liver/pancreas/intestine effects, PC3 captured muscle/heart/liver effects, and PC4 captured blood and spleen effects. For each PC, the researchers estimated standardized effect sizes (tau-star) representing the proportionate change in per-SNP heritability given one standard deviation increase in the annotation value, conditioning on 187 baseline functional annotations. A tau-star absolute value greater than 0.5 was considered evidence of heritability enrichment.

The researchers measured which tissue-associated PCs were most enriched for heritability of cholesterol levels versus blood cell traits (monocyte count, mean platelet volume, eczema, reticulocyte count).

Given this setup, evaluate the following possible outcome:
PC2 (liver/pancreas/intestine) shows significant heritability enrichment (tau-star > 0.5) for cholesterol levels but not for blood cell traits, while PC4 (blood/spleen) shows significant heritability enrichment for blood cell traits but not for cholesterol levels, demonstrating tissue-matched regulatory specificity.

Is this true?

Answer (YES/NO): YES